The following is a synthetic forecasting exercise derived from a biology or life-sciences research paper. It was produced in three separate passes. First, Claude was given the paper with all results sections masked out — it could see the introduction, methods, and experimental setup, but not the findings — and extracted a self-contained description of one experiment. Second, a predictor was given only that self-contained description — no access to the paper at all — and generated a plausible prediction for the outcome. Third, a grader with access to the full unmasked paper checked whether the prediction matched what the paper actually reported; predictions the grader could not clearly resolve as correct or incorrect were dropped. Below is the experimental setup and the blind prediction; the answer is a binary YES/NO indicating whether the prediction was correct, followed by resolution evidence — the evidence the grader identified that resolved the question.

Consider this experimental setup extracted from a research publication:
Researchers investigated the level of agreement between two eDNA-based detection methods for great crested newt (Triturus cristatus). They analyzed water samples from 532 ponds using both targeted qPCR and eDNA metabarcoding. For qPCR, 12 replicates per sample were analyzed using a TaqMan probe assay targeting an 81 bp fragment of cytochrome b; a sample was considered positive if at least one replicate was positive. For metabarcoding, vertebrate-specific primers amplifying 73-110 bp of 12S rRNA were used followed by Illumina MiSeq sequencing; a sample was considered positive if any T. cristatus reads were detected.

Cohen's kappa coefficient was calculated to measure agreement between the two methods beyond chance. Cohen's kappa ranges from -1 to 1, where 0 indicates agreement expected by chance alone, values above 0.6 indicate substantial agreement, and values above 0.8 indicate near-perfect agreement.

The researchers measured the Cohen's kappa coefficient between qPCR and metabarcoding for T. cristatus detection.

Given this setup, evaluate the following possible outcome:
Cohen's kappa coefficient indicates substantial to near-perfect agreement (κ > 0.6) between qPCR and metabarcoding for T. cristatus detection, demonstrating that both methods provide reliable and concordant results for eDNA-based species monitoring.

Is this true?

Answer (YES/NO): NO